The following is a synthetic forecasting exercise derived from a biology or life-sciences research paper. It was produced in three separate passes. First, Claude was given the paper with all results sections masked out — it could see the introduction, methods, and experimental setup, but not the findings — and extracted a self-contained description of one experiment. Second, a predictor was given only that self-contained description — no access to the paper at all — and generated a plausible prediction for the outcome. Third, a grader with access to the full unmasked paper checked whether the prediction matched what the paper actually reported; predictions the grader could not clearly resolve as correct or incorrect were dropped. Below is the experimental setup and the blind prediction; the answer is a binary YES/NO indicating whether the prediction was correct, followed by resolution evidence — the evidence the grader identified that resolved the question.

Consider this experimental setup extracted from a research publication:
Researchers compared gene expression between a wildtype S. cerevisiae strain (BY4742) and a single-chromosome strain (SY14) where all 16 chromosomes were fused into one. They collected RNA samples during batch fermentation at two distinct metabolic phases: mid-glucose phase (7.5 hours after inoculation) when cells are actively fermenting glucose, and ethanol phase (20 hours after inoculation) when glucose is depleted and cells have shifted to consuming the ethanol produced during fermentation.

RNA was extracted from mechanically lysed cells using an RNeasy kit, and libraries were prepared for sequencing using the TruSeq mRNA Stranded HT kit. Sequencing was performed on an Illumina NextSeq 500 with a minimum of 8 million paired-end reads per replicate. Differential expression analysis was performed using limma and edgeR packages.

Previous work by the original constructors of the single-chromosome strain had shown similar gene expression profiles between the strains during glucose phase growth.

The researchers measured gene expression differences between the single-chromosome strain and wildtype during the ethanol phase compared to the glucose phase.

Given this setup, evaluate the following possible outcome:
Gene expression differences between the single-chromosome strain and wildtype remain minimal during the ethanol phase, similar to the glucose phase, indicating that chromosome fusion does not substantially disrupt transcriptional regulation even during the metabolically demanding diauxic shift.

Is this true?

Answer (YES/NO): NO